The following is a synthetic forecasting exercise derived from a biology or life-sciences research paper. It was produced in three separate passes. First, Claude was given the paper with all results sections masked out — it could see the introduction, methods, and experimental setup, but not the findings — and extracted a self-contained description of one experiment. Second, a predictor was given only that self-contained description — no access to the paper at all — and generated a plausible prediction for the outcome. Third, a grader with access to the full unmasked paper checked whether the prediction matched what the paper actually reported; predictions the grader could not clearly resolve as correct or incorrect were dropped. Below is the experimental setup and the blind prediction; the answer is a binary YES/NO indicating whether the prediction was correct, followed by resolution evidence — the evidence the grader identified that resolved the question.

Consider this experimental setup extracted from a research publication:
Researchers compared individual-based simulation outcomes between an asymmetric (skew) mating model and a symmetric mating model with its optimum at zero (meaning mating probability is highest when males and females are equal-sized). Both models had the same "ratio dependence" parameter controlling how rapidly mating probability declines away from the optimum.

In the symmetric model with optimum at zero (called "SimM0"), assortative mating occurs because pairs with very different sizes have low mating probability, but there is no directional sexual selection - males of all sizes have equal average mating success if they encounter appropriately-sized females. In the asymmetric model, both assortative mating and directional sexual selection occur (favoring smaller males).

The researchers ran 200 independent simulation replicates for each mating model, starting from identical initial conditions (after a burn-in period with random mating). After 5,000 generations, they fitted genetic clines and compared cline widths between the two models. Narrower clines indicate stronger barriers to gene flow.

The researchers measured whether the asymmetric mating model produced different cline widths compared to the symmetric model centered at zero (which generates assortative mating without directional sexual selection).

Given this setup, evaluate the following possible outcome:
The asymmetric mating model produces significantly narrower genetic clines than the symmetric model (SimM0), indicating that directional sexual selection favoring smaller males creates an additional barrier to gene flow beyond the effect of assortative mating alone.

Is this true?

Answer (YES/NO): YES